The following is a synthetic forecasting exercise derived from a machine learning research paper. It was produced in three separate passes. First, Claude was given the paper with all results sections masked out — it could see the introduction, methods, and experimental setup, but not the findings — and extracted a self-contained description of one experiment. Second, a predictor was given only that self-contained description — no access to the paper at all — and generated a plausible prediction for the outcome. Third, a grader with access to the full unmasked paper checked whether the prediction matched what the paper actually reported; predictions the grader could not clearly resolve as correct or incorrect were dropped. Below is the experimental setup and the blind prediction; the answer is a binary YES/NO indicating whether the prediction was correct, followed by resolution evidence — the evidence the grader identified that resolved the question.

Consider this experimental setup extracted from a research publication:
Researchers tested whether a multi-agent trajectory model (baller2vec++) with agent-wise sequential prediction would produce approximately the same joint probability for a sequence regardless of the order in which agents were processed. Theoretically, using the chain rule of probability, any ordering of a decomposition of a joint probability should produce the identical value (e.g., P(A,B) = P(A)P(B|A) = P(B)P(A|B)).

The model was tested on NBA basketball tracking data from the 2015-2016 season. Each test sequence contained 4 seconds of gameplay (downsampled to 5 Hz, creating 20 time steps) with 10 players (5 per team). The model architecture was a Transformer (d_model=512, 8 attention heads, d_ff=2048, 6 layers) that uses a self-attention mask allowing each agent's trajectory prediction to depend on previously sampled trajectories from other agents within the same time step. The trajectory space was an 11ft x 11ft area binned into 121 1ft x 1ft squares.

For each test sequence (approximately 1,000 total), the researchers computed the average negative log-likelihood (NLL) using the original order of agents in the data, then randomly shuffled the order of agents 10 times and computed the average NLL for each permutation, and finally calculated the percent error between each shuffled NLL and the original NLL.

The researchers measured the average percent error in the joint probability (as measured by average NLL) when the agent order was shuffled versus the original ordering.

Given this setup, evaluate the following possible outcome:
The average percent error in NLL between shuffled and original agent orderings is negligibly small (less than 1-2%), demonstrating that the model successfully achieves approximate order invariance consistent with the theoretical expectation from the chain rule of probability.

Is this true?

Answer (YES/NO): YES